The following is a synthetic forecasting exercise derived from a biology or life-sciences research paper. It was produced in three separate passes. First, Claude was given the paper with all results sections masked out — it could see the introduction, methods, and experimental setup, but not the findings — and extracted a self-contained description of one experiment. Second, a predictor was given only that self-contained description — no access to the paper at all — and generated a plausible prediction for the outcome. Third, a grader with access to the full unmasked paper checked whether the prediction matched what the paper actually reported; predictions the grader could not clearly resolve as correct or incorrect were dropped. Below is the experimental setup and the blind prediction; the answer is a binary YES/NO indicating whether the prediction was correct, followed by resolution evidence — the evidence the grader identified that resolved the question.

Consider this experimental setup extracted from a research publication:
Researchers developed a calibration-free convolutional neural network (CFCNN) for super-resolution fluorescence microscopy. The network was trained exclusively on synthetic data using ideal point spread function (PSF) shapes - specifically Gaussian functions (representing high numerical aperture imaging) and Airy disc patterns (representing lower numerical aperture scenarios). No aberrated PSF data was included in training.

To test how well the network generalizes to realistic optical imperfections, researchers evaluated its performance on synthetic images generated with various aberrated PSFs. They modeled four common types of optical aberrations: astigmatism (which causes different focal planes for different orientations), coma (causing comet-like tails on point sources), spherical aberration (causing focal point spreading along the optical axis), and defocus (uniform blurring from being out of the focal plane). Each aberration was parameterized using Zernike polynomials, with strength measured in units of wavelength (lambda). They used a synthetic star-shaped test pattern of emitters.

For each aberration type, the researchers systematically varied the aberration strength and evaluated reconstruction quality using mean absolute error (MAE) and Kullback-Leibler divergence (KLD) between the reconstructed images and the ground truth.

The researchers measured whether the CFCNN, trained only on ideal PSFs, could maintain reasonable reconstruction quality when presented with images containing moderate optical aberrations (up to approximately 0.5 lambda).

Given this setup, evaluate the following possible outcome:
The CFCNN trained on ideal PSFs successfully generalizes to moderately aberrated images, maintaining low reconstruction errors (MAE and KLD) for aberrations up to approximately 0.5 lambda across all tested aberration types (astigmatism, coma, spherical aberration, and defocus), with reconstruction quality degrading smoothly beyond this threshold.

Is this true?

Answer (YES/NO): NO